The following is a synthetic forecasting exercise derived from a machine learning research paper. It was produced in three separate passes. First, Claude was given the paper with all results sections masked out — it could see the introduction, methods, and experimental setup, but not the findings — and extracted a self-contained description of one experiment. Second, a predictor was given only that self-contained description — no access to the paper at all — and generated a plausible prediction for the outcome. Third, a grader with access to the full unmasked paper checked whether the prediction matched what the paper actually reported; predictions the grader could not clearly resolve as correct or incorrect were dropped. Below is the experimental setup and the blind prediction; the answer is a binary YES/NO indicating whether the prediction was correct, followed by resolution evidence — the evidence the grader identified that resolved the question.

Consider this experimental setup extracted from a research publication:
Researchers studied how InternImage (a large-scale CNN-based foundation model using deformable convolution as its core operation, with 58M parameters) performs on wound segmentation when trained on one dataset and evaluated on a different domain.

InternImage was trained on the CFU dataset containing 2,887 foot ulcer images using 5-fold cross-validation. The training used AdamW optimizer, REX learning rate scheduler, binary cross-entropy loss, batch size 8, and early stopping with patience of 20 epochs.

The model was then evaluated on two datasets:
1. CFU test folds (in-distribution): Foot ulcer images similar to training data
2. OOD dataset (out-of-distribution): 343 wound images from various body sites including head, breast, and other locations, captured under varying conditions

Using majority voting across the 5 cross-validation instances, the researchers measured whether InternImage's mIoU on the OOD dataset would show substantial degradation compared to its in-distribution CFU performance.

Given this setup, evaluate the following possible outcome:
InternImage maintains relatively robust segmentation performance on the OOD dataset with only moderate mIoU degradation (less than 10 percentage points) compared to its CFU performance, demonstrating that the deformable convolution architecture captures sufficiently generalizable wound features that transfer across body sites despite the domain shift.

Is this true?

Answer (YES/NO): NO